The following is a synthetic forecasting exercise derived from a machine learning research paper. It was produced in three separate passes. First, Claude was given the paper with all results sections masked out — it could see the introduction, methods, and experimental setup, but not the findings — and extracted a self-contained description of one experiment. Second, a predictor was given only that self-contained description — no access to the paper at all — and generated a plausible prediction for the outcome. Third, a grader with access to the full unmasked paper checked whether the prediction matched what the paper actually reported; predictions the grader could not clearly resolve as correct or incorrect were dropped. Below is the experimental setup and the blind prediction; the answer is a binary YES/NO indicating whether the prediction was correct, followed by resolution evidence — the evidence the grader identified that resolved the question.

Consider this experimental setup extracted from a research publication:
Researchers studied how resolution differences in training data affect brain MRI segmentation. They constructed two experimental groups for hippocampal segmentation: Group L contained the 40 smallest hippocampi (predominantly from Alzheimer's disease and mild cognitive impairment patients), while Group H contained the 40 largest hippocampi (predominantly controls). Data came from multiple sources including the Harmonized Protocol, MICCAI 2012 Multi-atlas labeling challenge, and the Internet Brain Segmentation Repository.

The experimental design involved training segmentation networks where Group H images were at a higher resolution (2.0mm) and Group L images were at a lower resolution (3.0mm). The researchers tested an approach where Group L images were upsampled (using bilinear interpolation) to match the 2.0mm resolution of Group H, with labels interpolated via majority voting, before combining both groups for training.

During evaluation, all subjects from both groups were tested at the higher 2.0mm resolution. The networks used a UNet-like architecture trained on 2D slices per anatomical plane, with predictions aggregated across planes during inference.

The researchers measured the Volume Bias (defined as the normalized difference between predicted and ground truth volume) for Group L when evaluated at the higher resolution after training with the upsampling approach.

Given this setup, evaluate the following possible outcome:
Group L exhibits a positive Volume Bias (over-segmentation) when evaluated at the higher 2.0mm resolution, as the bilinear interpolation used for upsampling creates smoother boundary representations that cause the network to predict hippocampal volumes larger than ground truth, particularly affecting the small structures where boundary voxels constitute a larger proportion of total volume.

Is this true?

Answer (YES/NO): NO